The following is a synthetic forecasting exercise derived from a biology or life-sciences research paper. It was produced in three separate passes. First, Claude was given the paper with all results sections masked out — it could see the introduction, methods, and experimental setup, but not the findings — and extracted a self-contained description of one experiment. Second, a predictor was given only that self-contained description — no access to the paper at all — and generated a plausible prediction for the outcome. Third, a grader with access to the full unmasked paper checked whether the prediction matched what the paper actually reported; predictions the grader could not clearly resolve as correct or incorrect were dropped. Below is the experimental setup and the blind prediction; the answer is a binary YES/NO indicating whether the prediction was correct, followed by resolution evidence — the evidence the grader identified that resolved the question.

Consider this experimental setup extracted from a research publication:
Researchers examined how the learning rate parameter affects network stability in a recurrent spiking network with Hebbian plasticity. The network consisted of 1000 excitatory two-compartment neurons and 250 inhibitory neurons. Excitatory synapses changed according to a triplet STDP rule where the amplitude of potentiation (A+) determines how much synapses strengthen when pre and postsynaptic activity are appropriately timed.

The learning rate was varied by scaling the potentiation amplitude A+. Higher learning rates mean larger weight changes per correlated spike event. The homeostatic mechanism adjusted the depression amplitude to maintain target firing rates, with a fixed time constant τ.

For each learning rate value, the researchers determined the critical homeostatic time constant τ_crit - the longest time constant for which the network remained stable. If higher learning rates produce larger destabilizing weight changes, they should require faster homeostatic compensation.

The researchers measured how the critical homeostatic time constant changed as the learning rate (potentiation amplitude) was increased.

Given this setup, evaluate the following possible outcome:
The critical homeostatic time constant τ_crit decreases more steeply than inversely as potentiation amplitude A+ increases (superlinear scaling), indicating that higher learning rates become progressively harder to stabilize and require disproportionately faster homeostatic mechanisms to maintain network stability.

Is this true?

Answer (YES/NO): YES